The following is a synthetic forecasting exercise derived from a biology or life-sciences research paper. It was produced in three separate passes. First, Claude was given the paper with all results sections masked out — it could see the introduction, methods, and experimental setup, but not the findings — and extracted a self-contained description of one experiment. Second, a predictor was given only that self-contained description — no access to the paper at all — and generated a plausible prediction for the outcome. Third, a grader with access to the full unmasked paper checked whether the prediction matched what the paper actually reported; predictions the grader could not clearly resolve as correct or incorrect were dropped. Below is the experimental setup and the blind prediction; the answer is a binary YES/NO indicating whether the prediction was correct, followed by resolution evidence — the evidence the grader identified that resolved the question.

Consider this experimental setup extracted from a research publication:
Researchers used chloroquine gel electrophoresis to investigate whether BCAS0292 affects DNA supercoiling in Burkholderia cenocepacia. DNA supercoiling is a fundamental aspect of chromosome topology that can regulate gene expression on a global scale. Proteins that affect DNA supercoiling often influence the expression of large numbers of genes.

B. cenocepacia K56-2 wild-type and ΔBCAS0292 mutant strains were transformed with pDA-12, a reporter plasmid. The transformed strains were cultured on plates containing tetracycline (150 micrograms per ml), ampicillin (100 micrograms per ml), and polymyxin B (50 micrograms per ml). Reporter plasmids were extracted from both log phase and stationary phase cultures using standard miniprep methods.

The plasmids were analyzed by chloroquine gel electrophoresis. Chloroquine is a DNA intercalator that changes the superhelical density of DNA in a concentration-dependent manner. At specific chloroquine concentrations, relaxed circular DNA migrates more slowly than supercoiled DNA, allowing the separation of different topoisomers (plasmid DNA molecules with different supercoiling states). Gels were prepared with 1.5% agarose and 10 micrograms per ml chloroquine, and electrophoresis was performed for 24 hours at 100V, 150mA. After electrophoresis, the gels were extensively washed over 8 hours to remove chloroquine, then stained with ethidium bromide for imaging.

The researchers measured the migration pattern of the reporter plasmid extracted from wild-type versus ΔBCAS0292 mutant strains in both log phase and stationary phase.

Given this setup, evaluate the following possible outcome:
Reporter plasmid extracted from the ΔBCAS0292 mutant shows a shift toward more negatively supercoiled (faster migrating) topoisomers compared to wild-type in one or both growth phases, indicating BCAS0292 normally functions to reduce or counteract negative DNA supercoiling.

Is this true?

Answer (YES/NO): NO